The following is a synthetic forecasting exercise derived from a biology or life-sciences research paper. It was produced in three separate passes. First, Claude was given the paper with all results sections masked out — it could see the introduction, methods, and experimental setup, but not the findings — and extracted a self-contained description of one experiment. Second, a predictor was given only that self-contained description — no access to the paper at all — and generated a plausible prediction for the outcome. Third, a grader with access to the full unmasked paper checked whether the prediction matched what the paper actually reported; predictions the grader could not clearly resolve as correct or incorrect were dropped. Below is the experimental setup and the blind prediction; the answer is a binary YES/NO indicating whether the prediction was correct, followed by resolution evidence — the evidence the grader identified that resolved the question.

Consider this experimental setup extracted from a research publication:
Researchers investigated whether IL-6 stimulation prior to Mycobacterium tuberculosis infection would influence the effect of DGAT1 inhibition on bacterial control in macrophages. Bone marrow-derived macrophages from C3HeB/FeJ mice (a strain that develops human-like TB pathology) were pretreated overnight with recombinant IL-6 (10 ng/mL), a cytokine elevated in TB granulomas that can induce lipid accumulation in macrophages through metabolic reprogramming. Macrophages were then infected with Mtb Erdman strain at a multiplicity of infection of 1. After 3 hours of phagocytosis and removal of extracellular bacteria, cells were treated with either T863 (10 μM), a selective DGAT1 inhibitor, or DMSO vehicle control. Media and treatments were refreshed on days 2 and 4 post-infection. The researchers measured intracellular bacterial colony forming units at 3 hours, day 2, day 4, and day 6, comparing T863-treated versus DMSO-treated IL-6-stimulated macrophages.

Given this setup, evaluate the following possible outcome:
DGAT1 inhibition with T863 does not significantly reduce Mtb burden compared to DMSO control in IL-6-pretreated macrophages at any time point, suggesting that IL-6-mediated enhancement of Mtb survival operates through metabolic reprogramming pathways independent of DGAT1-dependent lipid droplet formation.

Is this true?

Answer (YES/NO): YES